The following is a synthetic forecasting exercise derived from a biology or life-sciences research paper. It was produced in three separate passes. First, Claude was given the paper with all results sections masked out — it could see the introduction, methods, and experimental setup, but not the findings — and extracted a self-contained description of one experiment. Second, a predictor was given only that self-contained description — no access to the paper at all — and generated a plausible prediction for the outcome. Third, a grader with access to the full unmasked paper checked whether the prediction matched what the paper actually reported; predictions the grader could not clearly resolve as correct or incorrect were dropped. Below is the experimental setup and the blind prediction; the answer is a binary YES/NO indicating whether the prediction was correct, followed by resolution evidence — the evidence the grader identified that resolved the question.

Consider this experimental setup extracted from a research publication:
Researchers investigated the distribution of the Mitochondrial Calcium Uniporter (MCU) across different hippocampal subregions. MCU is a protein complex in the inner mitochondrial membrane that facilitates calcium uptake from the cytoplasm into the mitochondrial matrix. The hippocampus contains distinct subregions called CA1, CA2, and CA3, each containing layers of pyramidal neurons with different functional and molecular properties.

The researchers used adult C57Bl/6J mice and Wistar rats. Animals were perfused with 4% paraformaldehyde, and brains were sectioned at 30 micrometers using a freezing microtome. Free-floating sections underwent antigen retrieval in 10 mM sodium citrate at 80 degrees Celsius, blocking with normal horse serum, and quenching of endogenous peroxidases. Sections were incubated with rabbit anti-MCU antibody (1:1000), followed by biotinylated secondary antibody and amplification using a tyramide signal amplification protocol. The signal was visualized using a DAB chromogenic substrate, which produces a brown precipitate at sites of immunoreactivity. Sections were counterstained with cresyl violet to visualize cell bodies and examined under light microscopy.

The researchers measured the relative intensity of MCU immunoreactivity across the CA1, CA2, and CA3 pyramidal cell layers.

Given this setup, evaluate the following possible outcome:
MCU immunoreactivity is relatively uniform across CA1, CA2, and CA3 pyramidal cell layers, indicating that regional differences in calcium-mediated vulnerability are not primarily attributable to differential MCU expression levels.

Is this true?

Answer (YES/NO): NO